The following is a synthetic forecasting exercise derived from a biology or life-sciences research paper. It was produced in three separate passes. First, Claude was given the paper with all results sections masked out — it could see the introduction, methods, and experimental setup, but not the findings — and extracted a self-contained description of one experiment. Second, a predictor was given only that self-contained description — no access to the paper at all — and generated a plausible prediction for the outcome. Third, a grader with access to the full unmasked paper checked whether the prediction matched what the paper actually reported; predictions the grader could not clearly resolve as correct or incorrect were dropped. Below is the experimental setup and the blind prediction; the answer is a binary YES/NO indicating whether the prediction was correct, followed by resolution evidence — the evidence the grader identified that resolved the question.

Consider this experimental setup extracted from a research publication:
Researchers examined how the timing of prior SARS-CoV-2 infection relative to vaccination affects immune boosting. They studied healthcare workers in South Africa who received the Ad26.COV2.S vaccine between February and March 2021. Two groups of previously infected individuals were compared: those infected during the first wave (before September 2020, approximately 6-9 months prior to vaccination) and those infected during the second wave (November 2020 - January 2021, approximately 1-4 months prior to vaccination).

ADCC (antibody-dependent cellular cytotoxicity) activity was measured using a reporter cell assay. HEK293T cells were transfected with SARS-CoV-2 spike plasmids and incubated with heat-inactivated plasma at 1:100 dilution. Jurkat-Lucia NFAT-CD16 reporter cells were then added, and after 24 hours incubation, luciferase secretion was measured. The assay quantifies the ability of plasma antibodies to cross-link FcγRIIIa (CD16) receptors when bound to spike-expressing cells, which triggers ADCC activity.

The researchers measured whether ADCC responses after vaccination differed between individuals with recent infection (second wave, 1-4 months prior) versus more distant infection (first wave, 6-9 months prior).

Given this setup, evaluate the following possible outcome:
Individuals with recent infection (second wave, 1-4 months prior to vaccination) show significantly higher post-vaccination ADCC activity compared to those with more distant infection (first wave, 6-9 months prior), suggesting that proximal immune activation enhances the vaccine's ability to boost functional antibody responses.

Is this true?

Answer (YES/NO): NO